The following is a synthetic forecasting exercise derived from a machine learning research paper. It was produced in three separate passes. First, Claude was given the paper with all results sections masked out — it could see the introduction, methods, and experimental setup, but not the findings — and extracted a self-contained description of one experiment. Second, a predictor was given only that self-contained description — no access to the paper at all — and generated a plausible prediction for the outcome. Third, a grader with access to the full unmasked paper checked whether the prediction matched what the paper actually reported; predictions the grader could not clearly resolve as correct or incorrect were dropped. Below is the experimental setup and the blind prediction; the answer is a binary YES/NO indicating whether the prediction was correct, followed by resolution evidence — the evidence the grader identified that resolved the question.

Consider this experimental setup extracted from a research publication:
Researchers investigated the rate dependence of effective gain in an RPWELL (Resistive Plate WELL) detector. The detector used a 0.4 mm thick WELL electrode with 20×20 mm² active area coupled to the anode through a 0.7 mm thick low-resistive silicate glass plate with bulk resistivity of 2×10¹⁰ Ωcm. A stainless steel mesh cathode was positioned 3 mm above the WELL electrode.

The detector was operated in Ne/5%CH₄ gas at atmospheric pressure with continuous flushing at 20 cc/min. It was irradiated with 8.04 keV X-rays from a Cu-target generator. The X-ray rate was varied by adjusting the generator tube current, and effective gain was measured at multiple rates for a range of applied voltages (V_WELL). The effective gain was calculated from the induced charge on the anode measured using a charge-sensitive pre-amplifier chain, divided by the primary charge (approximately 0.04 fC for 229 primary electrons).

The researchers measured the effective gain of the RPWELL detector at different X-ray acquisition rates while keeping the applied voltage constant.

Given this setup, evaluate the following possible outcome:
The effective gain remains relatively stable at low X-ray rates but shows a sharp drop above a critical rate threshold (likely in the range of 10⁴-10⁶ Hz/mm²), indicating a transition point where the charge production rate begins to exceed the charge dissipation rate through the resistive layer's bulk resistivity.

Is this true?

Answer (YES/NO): NO